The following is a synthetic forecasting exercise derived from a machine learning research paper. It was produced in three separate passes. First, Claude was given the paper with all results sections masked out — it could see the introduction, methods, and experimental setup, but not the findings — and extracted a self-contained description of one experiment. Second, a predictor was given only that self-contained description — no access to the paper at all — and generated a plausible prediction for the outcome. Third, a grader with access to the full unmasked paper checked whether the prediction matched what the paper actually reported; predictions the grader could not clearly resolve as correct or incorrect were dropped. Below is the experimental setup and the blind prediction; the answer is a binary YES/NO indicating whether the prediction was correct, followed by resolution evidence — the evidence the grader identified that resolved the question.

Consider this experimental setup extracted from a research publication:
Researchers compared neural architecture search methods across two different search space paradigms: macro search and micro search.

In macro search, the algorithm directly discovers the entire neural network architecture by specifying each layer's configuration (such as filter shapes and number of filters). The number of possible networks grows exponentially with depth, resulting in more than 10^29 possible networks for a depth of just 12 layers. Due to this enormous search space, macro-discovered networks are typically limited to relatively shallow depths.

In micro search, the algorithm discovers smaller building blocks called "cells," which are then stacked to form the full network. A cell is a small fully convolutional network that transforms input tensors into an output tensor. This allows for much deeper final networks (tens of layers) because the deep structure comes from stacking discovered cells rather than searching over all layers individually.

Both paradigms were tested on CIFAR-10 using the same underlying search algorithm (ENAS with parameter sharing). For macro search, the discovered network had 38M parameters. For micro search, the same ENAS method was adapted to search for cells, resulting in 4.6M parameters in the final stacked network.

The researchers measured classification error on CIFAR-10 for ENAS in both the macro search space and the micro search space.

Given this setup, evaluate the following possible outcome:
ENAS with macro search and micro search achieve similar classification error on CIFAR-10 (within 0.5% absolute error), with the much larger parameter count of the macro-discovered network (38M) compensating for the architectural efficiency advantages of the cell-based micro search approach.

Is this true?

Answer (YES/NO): NO